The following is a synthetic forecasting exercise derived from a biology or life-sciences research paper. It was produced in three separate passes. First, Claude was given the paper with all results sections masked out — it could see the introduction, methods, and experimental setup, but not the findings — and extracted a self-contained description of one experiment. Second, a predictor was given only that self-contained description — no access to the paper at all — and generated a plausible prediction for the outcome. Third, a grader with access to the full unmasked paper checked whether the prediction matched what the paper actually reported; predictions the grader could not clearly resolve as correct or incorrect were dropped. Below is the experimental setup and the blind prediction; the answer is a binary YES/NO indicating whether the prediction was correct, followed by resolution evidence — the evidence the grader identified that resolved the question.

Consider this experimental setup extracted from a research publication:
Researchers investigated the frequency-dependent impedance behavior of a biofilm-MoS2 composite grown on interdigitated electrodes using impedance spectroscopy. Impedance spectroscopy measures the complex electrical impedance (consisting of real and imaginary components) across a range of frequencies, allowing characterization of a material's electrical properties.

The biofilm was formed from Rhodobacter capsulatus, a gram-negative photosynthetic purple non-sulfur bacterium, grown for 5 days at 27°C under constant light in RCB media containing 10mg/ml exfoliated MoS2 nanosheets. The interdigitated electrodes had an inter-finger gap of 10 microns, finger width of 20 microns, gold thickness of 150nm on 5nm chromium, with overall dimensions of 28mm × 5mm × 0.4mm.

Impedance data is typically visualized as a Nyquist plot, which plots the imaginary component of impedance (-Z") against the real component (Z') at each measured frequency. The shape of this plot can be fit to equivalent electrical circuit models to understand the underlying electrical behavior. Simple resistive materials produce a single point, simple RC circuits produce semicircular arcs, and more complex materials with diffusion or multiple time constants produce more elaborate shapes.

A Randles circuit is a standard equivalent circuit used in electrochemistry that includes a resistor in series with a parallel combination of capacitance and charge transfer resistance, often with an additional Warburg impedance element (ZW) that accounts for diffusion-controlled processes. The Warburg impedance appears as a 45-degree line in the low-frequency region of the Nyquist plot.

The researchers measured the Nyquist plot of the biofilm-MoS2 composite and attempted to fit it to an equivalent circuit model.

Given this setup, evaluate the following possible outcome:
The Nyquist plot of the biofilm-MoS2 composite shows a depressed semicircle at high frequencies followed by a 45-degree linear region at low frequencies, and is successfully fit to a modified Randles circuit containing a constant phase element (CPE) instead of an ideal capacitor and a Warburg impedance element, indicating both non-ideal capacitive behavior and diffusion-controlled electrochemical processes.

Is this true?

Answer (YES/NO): NO